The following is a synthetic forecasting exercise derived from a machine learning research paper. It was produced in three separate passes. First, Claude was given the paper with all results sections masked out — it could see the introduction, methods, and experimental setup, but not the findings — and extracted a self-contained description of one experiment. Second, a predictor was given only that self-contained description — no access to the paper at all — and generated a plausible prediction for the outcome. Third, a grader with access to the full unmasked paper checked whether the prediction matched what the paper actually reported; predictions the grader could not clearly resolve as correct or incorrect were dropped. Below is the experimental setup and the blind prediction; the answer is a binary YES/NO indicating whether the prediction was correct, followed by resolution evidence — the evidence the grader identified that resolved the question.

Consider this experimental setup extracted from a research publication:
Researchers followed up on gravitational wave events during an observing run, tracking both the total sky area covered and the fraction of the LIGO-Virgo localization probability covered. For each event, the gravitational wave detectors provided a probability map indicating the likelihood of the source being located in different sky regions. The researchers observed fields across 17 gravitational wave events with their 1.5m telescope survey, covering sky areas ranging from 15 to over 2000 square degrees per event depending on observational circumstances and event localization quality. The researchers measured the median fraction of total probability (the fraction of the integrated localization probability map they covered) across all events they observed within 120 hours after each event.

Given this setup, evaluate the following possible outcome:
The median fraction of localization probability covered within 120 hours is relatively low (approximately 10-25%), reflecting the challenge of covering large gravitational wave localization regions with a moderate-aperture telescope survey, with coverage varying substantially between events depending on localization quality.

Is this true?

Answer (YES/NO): NO